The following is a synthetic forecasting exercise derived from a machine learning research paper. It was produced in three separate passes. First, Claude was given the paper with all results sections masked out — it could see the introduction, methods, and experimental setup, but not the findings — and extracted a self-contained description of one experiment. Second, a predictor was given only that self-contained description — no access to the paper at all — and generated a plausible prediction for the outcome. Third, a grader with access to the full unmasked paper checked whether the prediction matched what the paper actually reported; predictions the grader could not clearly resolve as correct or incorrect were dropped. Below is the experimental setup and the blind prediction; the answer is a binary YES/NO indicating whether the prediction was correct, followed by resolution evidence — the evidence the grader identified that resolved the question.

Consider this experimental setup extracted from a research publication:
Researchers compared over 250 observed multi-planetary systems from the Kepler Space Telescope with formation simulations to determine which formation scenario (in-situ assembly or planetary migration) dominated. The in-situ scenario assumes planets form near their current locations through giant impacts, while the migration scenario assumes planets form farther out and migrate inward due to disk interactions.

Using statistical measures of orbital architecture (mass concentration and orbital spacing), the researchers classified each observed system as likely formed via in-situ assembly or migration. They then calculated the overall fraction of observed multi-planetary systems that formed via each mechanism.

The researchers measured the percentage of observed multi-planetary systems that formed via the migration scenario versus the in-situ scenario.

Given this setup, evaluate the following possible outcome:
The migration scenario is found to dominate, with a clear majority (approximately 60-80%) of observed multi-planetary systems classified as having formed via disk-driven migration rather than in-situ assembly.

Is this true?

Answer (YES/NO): YES